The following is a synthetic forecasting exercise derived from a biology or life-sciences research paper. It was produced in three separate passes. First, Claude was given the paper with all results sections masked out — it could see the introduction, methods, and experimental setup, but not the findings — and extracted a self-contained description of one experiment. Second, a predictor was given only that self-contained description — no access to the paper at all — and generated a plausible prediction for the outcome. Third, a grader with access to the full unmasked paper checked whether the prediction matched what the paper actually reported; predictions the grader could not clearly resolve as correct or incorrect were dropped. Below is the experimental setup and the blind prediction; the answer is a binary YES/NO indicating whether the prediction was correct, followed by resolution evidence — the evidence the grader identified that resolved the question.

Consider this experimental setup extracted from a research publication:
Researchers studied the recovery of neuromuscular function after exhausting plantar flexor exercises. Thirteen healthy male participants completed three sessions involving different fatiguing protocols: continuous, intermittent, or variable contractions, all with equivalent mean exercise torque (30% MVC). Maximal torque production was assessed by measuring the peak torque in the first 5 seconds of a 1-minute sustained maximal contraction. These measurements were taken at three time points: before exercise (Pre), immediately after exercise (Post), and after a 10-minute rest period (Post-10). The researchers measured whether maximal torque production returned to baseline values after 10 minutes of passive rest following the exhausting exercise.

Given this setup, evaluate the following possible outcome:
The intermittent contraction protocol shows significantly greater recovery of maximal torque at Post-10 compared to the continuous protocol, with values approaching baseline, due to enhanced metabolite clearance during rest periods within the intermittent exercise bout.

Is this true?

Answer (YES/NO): NO